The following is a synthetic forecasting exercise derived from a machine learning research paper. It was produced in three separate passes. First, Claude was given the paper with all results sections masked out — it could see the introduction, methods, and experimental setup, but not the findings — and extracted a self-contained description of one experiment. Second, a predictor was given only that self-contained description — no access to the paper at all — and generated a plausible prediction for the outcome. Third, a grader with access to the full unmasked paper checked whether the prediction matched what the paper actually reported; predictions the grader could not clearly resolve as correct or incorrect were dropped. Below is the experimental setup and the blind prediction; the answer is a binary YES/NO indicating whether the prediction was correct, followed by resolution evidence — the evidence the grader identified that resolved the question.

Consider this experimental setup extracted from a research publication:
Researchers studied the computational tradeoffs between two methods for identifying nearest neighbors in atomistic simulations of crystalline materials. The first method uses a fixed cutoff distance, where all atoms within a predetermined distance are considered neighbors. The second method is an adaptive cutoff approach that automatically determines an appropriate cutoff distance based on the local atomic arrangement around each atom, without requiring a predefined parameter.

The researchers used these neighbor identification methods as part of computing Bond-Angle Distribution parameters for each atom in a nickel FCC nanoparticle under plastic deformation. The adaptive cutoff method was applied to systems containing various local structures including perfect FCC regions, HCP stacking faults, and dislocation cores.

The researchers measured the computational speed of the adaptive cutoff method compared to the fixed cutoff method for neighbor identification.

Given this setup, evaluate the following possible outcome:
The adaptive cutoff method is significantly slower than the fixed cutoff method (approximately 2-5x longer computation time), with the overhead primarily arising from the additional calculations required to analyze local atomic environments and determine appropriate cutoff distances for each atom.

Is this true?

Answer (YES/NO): NO